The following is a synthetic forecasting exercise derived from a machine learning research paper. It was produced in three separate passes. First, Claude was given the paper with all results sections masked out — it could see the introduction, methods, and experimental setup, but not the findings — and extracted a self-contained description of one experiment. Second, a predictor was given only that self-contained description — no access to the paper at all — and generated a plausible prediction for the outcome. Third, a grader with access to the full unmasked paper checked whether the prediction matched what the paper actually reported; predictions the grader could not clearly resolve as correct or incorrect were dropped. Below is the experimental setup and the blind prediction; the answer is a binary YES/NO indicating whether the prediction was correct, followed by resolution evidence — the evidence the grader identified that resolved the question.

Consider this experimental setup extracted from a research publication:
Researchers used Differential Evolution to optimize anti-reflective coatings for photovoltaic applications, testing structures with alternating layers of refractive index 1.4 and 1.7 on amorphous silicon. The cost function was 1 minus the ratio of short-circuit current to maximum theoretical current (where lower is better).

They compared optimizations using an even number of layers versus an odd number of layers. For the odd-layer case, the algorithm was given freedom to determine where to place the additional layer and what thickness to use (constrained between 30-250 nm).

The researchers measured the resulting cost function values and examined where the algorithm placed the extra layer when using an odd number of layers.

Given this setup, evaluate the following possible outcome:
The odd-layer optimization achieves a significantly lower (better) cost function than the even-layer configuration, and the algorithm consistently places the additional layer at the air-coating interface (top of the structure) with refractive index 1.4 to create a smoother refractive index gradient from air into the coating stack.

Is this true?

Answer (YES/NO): NO